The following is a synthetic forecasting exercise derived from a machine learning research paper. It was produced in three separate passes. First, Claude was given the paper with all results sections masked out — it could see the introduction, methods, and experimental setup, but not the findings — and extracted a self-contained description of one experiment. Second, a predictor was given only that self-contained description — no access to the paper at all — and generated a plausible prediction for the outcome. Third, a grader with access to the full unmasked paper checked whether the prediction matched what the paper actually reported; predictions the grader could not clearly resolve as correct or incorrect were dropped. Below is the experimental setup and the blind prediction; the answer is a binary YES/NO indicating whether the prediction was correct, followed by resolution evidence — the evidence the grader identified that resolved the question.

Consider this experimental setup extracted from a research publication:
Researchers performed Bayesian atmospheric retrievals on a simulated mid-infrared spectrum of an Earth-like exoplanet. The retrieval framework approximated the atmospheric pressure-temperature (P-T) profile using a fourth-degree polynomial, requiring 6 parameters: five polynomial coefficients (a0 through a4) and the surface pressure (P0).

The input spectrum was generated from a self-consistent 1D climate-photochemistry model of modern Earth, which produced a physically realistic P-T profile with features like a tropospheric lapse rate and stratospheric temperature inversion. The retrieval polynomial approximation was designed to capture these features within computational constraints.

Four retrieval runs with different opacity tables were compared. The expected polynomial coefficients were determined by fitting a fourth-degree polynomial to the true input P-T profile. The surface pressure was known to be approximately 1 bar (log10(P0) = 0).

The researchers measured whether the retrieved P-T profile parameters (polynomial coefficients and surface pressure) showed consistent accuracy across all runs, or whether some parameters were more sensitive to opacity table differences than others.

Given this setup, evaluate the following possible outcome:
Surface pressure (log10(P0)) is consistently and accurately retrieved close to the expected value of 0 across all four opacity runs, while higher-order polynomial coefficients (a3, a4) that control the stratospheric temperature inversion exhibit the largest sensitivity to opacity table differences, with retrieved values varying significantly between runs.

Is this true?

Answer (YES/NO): NO